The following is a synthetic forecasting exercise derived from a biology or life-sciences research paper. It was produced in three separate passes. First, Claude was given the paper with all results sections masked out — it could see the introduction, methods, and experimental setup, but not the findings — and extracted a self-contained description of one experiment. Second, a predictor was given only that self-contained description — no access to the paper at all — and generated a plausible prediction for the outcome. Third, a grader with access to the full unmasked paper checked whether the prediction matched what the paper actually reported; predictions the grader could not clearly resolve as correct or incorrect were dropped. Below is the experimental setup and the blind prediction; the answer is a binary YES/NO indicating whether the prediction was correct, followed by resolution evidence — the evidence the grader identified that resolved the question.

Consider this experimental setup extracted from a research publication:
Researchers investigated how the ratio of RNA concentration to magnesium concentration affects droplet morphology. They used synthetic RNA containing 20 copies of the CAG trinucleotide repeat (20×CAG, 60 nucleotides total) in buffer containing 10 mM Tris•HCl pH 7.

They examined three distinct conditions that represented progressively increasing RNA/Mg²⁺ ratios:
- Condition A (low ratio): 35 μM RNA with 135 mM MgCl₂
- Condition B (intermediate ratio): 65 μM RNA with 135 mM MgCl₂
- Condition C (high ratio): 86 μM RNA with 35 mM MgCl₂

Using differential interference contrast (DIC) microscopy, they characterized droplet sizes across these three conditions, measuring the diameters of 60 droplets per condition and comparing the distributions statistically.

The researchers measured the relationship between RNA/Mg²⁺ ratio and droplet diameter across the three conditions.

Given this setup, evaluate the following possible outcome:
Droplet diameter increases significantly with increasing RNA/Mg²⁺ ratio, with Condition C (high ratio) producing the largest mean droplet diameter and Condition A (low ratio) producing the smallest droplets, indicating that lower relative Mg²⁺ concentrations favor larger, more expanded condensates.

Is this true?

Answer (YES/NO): NO